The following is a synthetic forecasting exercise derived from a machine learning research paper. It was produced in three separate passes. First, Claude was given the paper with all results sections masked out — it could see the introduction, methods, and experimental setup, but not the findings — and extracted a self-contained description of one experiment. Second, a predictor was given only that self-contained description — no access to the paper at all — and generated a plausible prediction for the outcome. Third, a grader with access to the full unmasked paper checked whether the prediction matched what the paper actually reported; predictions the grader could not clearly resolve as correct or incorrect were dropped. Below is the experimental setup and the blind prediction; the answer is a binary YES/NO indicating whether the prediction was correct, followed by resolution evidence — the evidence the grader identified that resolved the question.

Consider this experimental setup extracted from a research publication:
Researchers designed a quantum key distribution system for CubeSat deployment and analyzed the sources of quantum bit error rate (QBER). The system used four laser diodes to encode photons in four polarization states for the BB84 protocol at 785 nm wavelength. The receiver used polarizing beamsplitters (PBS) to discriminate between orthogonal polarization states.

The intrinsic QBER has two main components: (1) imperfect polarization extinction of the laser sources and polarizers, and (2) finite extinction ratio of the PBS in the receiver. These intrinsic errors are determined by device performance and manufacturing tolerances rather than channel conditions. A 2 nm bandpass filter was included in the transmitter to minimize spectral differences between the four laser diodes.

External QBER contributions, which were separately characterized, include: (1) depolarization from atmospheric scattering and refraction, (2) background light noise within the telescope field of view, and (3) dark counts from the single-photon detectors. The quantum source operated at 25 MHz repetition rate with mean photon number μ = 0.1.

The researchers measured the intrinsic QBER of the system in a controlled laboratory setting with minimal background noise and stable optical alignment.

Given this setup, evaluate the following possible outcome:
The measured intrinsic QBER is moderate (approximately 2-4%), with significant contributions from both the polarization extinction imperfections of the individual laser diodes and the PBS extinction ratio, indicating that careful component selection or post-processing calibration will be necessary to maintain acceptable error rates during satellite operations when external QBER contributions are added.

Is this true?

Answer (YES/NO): NO